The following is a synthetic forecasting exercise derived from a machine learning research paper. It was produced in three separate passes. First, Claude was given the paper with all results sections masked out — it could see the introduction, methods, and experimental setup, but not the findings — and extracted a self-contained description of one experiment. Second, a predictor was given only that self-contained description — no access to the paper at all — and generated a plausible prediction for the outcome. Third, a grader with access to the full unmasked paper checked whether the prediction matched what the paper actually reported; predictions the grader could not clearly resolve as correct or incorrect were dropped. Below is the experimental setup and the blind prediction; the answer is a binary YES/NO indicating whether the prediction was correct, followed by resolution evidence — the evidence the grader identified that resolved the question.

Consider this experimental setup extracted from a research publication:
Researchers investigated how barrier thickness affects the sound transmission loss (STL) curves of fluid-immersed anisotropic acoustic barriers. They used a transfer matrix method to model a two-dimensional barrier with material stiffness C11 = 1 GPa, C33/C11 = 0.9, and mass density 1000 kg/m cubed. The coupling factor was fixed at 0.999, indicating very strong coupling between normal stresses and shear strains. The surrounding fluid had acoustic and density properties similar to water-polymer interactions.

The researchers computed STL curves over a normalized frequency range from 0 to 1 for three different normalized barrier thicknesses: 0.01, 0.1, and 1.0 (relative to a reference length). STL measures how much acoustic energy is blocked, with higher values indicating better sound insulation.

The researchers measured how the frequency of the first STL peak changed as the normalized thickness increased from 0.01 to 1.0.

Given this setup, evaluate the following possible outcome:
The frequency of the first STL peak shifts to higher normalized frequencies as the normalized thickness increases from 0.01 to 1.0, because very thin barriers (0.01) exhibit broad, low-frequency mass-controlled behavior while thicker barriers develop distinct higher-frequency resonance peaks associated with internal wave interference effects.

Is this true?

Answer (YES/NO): NO